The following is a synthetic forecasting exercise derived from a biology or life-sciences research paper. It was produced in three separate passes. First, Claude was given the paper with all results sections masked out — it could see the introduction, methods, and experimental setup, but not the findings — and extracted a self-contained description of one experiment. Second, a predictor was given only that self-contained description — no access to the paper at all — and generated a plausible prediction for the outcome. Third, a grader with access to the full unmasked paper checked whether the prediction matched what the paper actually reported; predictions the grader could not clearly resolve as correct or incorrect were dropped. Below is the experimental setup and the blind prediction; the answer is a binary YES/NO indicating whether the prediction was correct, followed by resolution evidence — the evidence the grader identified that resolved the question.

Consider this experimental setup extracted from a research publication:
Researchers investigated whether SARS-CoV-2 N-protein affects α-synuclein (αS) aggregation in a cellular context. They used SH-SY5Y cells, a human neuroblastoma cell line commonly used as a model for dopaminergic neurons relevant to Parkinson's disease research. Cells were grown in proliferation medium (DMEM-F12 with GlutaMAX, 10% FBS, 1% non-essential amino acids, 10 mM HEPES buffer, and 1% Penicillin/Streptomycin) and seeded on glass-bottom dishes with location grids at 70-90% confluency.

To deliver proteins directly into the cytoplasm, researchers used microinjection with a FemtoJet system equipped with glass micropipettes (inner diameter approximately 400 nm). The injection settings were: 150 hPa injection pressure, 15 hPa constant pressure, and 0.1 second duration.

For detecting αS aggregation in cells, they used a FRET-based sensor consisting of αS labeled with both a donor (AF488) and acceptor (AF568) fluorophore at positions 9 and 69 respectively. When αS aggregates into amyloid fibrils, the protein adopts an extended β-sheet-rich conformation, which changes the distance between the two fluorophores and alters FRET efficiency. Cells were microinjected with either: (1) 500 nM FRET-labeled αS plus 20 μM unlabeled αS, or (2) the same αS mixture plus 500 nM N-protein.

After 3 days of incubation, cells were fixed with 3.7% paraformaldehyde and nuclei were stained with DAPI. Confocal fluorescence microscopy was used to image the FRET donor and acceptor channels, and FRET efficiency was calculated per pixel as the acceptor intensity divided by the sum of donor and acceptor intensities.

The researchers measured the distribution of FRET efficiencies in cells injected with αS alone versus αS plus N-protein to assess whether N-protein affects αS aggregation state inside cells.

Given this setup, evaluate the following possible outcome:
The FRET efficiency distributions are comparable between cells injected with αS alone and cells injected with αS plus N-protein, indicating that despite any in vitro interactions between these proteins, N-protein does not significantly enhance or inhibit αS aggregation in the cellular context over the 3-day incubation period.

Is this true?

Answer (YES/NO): NO